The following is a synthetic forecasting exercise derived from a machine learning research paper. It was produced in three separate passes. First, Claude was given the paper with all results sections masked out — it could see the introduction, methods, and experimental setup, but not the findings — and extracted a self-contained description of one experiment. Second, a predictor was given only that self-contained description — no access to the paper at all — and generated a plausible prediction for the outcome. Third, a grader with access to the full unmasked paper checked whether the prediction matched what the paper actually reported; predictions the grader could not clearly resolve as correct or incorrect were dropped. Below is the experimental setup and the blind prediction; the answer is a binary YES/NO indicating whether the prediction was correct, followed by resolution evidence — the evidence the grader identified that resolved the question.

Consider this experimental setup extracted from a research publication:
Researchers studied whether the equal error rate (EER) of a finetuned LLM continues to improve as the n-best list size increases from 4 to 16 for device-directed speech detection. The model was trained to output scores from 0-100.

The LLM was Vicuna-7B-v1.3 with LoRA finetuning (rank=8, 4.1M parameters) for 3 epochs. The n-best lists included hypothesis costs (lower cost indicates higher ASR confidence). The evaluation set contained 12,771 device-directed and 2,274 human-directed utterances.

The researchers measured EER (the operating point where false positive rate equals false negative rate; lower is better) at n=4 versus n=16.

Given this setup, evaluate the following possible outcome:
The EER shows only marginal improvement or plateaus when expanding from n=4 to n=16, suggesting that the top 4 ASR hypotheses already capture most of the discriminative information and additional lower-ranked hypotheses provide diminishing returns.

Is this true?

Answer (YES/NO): YES